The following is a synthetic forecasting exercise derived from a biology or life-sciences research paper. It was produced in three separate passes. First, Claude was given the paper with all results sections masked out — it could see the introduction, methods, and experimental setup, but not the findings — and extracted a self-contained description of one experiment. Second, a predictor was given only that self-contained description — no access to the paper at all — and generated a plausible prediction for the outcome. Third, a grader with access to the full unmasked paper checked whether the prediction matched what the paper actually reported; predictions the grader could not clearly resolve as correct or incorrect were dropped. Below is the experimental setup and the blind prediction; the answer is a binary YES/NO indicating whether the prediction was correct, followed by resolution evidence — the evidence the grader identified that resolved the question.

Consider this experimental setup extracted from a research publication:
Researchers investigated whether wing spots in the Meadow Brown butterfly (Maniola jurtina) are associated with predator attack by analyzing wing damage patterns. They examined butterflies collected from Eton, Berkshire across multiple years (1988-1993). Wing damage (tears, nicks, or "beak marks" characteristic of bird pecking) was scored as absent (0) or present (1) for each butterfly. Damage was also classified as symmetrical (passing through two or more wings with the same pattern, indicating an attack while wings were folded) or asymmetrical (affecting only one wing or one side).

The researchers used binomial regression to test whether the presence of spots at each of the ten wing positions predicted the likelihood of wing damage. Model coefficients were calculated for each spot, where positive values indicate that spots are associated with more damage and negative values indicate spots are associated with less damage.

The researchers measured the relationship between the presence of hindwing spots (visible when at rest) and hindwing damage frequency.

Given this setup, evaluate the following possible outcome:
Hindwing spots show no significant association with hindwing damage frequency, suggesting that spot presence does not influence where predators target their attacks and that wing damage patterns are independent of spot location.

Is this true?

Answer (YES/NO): NO